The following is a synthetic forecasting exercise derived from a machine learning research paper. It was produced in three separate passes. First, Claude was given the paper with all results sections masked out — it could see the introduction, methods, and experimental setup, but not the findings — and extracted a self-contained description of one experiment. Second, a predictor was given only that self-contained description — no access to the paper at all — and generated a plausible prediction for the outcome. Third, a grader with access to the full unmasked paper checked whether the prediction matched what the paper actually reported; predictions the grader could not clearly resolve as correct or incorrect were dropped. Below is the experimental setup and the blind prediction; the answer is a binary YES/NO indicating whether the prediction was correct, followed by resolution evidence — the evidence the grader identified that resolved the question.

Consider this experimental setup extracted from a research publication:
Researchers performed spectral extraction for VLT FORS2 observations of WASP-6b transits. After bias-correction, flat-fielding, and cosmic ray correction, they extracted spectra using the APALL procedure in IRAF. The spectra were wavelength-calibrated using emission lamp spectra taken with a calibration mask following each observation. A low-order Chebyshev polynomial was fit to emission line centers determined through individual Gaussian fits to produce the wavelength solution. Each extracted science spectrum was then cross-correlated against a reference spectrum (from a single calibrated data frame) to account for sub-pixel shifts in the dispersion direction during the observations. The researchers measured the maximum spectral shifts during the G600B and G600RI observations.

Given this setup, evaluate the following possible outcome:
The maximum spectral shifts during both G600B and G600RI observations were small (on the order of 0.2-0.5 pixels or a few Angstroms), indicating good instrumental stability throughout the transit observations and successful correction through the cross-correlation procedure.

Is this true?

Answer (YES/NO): NO